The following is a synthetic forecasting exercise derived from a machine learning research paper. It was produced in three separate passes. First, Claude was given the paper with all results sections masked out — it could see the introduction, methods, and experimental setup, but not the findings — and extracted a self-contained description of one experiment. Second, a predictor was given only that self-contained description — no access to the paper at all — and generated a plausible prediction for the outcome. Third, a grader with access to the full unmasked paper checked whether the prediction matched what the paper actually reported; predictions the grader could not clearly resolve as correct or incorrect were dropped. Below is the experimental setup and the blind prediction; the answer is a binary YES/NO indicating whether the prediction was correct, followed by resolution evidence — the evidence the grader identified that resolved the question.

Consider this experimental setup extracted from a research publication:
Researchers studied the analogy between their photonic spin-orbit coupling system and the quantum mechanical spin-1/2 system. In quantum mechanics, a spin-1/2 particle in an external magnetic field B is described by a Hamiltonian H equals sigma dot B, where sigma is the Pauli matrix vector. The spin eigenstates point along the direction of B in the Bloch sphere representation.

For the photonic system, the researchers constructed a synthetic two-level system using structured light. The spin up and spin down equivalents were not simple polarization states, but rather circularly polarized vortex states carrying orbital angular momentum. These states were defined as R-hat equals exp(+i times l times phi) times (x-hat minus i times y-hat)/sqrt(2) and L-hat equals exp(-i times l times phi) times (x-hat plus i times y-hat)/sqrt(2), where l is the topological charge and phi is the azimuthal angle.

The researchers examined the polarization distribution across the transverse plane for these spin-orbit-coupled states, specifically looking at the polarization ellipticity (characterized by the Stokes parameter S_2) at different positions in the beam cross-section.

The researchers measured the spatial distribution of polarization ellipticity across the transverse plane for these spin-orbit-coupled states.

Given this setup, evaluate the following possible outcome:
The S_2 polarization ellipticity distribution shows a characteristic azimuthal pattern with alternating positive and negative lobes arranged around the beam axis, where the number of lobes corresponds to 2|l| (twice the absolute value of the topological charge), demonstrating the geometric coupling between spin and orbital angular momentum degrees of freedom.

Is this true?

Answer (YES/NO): NO